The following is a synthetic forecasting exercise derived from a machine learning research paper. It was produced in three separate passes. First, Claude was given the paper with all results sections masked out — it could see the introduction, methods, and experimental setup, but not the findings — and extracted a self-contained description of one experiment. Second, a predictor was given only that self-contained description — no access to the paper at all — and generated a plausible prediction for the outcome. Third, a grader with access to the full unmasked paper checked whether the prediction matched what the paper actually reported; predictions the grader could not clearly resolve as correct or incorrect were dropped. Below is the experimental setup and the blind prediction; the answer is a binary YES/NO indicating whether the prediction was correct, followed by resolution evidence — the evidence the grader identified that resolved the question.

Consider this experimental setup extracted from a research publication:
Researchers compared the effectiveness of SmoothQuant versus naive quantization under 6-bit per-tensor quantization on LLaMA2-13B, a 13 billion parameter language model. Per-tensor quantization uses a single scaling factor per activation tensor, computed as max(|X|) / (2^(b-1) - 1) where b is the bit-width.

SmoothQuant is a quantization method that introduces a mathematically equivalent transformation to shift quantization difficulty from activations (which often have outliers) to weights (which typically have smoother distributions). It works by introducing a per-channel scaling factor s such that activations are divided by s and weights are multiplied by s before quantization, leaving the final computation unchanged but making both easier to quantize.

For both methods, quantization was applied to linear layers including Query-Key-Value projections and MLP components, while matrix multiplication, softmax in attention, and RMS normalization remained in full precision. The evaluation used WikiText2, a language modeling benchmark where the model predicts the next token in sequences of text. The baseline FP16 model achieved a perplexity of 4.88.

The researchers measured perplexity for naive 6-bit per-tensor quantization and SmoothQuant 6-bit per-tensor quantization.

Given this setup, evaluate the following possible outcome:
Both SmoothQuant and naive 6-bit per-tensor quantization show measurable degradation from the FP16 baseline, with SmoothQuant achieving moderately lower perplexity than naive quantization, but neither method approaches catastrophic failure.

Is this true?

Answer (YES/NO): NO